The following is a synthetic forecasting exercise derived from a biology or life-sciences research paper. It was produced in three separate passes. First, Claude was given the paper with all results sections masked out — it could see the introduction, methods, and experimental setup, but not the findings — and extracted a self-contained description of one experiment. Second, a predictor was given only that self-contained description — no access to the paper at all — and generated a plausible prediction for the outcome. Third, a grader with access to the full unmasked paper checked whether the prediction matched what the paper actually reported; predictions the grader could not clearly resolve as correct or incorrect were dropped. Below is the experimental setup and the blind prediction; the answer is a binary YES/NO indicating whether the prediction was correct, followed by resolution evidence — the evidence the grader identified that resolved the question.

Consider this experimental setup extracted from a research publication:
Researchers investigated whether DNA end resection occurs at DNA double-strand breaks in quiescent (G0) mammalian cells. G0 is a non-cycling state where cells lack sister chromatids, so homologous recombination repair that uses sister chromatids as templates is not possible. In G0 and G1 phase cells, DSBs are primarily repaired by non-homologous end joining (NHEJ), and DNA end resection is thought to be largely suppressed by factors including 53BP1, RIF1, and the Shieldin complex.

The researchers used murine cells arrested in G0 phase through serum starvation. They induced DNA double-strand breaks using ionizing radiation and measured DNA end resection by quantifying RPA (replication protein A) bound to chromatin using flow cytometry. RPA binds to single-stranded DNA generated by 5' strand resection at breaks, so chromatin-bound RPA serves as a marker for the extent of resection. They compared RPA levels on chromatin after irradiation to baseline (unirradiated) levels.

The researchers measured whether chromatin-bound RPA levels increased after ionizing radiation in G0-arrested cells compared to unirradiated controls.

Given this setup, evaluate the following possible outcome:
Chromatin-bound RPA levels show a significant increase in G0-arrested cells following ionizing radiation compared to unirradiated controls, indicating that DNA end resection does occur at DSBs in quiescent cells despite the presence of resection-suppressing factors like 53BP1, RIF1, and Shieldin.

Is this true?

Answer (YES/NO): YES